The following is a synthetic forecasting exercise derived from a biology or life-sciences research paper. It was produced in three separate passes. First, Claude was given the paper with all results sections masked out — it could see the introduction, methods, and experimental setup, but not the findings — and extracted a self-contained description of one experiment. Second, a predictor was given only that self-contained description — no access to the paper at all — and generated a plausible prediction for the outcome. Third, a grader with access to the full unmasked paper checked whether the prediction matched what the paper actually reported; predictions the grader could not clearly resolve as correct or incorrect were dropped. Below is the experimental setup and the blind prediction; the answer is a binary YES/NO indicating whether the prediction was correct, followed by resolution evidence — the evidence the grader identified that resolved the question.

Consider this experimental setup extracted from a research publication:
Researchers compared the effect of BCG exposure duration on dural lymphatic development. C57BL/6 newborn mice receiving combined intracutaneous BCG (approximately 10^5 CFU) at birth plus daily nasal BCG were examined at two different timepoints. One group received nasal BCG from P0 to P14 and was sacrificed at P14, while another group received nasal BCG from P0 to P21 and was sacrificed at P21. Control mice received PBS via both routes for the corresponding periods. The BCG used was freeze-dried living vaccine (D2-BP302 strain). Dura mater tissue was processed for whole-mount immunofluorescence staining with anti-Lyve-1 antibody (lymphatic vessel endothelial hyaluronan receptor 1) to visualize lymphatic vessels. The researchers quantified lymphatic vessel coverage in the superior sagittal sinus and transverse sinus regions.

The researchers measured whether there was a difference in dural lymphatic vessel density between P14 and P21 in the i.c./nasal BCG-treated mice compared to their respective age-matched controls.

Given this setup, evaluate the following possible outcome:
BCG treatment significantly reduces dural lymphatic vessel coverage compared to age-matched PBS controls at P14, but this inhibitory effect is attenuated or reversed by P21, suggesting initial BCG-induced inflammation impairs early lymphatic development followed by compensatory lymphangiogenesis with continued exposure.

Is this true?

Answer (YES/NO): NO